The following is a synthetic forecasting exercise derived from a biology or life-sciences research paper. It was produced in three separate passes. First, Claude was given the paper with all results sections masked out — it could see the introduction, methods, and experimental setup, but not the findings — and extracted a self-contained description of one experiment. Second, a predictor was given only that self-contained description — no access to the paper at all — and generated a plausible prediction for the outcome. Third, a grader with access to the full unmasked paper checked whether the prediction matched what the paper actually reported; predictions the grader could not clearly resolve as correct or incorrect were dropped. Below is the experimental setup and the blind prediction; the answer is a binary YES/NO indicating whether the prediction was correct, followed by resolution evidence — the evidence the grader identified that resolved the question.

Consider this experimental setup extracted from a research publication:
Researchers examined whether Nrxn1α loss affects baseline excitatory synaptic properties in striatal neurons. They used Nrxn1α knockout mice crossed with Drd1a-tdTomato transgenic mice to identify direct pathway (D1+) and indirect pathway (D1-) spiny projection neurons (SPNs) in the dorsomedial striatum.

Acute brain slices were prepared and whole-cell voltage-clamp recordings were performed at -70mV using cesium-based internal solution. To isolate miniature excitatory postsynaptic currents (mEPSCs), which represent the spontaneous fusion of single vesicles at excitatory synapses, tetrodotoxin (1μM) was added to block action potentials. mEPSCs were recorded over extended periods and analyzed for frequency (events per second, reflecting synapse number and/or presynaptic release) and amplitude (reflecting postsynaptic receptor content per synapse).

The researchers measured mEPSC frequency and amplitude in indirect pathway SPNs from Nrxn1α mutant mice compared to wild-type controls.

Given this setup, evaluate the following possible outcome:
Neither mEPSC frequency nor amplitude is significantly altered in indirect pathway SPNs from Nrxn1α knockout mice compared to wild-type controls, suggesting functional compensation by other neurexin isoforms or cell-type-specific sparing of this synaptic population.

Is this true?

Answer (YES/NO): YES